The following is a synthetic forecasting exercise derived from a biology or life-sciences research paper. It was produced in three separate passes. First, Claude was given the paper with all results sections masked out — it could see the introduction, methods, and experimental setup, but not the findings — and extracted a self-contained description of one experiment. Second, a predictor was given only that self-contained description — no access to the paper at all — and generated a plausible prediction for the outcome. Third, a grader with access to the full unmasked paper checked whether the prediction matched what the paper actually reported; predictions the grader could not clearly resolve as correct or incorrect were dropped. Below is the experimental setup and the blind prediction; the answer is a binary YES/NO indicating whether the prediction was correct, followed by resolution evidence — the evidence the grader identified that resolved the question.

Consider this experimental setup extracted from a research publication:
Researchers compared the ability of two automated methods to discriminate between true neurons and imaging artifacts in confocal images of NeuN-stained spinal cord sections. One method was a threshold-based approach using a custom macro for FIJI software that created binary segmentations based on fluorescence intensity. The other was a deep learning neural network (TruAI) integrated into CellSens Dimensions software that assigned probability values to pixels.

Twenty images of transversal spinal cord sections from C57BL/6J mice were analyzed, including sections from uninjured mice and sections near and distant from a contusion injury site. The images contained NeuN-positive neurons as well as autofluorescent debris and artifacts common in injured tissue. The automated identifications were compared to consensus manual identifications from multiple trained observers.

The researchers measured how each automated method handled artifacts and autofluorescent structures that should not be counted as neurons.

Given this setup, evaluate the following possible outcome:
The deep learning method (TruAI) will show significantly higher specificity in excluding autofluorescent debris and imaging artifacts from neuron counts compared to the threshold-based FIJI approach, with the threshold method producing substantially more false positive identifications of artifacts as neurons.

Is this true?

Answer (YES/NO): YES